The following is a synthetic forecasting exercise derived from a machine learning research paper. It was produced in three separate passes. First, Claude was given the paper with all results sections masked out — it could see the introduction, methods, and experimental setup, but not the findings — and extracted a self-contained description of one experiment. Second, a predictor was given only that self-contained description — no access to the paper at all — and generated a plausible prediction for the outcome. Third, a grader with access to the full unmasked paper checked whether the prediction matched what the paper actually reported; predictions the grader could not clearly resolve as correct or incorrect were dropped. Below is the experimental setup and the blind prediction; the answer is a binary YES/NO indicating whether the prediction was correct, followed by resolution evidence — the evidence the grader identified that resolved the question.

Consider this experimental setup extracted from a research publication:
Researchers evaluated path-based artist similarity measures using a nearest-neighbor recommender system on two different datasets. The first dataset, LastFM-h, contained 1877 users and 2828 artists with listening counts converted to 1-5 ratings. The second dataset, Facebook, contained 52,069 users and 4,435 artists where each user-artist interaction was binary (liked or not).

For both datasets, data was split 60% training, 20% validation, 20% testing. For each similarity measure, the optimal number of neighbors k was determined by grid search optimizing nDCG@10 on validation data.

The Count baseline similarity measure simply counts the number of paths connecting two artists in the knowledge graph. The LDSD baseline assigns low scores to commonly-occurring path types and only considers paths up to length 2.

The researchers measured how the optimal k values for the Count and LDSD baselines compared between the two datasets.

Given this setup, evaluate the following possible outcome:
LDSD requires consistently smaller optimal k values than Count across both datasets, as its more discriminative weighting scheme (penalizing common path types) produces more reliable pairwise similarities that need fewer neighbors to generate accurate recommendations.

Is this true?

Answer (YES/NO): NO